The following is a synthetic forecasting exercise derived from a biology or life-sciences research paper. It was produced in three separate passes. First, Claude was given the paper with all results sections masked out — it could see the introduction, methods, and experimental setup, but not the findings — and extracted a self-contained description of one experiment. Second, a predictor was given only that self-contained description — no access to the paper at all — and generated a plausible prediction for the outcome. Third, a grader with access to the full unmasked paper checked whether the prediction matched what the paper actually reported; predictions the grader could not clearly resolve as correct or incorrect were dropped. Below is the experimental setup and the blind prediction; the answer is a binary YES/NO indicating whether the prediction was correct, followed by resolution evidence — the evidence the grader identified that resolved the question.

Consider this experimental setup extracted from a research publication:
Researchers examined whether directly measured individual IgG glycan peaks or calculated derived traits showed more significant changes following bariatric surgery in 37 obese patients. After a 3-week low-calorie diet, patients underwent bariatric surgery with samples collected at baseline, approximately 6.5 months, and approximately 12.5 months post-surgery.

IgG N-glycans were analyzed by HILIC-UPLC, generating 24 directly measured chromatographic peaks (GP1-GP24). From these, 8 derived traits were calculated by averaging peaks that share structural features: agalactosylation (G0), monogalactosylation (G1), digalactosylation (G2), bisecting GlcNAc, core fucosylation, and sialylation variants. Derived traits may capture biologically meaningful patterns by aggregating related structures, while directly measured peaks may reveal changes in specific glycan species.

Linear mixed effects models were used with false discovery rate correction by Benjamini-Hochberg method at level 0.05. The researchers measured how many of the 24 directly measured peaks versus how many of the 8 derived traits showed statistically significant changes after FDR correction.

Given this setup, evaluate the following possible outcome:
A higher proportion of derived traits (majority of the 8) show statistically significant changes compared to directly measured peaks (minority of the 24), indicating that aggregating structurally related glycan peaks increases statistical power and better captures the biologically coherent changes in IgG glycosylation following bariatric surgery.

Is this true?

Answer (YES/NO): NO